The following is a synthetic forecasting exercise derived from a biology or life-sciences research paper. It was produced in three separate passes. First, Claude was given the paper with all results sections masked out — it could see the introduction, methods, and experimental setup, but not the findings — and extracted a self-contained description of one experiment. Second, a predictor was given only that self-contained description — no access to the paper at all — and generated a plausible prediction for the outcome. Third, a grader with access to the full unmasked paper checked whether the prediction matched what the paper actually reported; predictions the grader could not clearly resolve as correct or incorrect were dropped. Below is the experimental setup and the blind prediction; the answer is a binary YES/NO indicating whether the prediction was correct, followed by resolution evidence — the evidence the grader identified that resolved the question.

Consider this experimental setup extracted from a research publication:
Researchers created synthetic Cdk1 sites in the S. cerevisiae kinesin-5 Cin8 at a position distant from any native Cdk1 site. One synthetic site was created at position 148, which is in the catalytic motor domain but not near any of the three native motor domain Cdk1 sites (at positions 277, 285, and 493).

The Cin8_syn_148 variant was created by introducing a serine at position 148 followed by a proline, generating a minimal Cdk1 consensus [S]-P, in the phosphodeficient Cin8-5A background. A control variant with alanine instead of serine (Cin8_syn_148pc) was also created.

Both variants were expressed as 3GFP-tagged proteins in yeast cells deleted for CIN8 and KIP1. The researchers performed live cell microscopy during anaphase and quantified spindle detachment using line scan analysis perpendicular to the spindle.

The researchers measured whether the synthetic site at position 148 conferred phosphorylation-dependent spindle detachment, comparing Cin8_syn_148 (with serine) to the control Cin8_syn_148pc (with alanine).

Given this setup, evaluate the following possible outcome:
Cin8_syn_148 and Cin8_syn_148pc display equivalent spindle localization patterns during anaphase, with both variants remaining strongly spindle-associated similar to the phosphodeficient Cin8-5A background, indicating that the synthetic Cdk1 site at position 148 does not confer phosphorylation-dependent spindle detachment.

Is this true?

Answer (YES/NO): YES